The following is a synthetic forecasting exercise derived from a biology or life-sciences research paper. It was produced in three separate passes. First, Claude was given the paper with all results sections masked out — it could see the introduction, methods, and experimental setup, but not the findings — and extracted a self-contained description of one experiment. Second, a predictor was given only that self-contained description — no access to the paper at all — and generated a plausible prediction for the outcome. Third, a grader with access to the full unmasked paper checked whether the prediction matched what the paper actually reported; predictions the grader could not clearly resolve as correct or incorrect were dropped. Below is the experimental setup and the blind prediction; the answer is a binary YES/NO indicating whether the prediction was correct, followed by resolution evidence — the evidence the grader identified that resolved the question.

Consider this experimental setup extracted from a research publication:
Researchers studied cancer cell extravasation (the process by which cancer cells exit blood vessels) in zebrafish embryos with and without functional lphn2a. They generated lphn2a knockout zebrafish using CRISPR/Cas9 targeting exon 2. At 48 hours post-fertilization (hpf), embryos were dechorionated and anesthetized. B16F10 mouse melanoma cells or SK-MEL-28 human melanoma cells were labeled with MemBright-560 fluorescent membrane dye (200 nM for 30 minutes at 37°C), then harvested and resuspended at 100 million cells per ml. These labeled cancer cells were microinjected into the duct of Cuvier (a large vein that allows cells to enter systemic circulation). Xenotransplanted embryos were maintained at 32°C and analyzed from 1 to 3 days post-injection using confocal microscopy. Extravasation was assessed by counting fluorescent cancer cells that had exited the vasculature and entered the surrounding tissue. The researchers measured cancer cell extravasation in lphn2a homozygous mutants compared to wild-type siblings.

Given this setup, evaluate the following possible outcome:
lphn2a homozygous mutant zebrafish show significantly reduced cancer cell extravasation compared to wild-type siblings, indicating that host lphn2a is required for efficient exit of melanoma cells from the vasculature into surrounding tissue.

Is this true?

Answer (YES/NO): NO